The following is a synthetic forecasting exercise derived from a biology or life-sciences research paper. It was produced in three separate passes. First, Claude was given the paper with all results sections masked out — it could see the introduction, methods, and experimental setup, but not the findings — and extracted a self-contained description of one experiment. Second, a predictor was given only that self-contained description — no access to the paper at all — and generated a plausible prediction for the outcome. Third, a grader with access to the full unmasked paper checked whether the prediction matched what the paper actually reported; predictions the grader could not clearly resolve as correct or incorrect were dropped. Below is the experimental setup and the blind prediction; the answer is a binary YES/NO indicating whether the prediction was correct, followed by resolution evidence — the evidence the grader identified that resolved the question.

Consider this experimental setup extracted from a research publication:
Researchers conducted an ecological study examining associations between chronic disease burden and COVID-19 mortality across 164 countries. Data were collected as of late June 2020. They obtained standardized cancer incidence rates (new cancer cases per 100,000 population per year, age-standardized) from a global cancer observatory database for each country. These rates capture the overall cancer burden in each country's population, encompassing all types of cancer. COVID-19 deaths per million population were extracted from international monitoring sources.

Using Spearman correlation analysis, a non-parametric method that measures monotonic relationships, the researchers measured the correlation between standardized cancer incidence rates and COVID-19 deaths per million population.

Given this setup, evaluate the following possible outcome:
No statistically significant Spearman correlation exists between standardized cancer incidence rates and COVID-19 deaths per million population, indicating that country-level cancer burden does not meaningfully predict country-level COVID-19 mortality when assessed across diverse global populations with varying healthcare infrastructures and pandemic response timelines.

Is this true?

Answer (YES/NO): NO